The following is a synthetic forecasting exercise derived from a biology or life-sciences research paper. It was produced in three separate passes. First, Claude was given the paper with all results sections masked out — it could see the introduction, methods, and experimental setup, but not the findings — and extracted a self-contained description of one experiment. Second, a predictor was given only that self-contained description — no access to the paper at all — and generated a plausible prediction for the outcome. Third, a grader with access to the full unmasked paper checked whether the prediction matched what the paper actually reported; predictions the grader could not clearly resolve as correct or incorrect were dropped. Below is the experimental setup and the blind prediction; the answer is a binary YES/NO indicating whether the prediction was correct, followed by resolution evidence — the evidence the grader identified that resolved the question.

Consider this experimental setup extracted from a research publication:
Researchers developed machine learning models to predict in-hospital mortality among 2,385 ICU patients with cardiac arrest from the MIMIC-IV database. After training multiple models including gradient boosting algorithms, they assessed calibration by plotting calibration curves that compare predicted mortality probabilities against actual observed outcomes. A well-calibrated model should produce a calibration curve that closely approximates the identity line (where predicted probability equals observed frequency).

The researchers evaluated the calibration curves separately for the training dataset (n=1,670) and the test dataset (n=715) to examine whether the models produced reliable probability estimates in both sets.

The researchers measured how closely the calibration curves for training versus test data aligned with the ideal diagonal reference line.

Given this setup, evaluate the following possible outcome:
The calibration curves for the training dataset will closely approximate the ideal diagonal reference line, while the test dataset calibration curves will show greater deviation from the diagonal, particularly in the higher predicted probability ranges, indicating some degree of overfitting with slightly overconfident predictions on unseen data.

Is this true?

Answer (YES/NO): NO